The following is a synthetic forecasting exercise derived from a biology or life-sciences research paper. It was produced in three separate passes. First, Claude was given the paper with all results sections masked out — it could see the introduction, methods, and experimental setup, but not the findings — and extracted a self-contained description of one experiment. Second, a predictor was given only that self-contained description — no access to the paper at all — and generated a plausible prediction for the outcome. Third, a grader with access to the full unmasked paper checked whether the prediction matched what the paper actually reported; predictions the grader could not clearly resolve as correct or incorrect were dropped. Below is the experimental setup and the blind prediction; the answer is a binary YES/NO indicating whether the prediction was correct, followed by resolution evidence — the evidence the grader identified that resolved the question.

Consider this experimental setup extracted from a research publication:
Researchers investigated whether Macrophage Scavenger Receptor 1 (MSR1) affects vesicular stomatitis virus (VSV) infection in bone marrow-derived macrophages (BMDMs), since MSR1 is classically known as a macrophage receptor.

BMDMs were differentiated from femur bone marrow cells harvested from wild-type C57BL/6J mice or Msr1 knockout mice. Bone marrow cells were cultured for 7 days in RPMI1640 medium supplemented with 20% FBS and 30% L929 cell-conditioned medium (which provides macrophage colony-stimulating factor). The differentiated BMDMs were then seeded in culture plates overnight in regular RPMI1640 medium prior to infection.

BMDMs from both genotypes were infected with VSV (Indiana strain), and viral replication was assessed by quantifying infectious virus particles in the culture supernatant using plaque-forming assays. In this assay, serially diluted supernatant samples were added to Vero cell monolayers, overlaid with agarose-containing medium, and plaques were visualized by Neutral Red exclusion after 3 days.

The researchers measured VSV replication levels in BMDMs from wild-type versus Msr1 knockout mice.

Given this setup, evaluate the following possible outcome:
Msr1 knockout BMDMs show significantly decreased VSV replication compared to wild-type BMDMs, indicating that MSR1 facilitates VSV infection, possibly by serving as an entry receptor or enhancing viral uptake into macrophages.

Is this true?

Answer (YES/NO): YES